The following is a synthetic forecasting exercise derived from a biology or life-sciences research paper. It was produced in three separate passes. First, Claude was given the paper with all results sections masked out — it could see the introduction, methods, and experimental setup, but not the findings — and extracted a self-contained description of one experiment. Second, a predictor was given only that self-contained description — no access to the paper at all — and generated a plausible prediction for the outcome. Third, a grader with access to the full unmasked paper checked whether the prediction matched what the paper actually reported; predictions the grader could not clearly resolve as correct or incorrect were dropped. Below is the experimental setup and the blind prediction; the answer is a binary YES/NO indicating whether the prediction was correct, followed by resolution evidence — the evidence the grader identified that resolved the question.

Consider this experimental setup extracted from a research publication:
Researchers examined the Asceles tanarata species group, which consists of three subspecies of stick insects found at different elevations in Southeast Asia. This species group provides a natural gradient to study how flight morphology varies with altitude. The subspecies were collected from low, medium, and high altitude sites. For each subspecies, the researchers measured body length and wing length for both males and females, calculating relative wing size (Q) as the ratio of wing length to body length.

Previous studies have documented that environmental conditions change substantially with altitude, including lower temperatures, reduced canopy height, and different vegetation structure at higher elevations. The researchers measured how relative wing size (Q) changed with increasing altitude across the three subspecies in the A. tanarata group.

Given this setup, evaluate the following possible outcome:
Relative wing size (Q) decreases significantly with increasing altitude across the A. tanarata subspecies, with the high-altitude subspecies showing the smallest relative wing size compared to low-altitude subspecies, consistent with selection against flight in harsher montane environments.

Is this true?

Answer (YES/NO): YES